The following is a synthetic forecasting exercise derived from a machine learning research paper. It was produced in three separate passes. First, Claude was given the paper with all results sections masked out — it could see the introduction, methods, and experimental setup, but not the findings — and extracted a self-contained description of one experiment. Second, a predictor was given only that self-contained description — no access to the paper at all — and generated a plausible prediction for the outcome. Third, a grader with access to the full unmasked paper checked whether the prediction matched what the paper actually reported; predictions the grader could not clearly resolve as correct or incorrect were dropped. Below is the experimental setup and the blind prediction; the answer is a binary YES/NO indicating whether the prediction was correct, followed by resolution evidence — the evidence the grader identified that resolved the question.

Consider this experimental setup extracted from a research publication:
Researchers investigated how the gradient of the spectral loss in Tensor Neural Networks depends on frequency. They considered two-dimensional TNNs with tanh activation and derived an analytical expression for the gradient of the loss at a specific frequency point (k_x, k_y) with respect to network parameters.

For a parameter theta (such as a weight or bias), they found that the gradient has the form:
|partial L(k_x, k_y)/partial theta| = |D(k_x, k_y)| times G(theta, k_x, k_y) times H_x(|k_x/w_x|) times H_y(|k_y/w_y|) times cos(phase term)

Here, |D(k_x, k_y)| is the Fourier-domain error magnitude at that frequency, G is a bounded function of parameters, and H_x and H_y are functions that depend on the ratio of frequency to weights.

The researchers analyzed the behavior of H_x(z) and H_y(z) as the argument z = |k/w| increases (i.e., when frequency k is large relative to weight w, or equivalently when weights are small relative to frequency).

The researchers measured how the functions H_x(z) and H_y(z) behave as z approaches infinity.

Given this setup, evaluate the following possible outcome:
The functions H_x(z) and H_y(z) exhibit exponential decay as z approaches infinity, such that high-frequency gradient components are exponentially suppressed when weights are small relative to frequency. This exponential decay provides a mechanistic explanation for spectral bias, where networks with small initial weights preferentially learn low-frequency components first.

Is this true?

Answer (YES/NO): YES